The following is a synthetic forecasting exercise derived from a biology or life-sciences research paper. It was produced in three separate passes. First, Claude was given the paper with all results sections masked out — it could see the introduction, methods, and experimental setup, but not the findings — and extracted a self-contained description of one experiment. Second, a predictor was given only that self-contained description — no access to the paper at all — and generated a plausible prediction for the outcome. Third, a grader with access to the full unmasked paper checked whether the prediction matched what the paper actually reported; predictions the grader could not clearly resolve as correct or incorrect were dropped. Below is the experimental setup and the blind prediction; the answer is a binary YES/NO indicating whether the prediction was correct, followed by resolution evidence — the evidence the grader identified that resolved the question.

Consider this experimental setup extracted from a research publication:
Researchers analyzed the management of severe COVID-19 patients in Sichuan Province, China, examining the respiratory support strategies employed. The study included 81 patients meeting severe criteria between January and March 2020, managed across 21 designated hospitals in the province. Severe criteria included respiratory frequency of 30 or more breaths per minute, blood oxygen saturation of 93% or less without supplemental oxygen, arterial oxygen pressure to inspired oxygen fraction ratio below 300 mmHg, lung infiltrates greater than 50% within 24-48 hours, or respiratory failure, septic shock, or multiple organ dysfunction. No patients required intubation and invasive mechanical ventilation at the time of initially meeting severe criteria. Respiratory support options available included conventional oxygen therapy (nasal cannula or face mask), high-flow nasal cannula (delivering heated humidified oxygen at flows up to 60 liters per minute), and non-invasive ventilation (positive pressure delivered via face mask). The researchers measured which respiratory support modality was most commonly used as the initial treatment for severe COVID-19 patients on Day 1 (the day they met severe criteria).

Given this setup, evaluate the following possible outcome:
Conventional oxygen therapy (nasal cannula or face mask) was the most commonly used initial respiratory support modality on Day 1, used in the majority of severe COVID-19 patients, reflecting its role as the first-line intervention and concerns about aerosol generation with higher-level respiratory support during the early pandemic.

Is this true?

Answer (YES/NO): YES